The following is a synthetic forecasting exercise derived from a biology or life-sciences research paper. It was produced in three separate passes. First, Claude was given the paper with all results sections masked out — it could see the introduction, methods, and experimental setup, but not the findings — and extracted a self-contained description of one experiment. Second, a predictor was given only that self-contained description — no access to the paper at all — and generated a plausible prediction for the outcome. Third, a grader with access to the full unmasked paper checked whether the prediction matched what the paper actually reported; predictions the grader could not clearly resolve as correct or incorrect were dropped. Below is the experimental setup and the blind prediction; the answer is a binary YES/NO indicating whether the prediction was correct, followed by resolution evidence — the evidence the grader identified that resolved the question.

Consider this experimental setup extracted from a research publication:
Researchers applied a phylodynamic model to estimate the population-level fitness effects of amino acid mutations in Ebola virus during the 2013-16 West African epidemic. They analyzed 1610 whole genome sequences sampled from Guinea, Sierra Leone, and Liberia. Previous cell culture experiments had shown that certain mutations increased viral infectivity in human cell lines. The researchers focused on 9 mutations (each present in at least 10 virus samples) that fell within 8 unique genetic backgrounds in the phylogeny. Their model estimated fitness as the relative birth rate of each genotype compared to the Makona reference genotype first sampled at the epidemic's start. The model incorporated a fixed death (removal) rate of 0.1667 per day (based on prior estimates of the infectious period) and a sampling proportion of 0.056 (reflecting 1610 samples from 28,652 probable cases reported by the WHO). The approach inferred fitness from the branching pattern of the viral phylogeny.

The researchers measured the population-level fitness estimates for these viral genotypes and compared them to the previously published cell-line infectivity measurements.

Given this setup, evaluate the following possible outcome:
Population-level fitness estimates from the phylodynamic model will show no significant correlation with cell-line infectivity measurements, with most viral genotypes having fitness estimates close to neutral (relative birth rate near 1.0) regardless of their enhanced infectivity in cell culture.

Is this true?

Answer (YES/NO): NO